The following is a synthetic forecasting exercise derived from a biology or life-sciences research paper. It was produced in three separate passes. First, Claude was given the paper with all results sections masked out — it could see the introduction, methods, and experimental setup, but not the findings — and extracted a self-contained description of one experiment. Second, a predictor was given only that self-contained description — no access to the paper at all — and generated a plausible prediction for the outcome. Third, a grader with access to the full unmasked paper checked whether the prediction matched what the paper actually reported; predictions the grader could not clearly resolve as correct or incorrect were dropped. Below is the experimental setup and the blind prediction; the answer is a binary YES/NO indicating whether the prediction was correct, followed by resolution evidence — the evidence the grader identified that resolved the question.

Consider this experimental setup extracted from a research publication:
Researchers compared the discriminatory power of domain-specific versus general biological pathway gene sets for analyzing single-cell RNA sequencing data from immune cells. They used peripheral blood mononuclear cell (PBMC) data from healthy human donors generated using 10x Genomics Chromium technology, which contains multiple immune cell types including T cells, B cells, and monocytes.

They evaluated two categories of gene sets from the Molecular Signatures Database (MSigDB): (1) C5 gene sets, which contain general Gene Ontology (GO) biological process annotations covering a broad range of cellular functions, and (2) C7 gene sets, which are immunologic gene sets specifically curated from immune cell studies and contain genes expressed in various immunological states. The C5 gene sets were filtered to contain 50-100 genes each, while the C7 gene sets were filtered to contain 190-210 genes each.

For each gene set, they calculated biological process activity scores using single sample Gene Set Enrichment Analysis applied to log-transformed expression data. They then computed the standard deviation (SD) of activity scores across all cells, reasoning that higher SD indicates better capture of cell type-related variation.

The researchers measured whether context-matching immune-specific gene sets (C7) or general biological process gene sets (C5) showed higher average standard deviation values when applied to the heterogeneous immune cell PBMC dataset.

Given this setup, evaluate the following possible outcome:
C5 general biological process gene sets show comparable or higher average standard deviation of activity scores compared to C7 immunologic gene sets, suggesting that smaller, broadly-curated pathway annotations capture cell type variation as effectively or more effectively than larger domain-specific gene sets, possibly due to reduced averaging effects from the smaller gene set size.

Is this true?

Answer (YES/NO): NO